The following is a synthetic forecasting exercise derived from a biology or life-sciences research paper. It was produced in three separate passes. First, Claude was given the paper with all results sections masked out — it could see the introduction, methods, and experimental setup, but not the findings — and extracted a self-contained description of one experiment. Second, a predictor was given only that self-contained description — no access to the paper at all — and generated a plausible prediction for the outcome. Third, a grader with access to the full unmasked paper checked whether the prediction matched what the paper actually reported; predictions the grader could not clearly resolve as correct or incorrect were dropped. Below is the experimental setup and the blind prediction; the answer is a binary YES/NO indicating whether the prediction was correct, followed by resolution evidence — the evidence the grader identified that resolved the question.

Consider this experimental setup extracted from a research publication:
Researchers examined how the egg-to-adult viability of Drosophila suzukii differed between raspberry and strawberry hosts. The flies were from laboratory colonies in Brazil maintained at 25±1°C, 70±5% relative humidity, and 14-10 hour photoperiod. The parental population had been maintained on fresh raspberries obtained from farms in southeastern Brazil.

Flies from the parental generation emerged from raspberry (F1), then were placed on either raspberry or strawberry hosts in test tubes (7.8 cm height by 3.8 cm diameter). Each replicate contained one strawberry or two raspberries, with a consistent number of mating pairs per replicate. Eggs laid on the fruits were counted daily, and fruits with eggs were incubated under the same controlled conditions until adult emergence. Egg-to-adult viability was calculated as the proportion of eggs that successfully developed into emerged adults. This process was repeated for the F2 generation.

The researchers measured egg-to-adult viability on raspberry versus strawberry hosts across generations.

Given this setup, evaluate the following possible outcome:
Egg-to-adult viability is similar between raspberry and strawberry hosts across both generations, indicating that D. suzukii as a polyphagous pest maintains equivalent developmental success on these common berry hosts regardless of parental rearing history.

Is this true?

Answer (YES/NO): NO